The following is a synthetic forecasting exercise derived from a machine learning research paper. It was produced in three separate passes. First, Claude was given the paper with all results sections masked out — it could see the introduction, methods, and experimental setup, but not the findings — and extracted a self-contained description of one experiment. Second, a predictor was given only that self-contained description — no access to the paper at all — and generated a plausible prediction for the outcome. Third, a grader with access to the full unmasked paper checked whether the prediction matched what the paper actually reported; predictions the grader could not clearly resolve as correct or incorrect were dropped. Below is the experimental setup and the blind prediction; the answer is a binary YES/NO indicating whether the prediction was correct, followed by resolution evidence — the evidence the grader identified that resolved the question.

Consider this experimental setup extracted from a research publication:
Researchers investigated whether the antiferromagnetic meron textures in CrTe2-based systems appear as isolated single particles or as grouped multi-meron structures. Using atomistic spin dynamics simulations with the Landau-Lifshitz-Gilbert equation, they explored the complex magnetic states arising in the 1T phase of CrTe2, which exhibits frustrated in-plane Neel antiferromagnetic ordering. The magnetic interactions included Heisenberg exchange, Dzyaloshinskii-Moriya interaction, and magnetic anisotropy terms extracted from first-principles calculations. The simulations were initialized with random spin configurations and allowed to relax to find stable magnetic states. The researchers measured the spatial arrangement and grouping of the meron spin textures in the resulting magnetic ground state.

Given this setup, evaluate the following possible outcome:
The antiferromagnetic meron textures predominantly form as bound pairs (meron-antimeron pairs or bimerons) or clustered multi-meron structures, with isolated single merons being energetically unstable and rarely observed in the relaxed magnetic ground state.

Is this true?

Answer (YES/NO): YES